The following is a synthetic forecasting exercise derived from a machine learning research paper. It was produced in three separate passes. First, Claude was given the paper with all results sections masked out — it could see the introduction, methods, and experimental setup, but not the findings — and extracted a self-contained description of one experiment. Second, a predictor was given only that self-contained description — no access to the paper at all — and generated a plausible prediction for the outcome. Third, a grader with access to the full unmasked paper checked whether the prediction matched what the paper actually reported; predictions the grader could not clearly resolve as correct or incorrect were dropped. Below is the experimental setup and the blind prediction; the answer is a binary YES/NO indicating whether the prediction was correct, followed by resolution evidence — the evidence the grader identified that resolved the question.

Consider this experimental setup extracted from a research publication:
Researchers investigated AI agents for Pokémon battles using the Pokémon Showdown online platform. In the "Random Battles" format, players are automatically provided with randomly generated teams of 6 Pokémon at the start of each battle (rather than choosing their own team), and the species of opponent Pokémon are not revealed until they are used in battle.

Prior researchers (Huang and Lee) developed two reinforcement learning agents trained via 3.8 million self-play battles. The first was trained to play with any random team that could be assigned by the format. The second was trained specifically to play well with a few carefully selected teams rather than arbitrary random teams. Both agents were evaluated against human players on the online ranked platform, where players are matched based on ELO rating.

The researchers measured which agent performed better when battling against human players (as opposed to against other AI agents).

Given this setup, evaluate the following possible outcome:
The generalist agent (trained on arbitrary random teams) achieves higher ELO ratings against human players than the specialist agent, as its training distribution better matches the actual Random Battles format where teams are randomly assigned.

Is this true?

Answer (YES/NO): YES